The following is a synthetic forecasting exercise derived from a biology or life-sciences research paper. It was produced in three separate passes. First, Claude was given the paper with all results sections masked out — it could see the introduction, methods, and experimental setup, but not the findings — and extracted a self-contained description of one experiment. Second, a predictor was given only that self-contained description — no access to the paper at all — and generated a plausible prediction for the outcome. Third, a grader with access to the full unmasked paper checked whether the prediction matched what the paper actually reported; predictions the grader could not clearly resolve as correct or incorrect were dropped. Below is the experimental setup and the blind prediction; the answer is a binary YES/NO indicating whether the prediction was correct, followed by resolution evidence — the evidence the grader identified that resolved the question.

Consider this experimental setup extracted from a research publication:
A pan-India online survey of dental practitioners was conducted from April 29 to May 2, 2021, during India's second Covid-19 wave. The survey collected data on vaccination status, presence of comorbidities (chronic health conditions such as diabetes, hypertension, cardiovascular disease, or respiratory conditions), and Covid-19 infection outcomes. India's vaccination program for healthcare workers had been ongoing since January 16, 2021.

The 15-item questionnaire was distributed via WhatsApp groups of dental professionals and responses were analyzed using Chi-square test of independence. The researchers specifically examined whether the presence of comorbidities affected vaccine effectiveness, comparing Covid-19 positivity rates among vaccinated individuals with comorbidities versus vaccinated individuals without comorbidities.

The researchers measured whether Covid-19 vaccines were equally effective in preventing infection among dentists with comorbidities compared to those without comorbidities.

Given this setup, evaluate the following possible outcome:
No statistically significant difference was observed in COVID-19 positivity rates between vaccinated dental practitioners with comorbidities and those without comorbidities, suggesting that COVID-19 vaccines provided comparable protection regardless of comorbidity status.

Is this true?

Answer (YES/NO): YES